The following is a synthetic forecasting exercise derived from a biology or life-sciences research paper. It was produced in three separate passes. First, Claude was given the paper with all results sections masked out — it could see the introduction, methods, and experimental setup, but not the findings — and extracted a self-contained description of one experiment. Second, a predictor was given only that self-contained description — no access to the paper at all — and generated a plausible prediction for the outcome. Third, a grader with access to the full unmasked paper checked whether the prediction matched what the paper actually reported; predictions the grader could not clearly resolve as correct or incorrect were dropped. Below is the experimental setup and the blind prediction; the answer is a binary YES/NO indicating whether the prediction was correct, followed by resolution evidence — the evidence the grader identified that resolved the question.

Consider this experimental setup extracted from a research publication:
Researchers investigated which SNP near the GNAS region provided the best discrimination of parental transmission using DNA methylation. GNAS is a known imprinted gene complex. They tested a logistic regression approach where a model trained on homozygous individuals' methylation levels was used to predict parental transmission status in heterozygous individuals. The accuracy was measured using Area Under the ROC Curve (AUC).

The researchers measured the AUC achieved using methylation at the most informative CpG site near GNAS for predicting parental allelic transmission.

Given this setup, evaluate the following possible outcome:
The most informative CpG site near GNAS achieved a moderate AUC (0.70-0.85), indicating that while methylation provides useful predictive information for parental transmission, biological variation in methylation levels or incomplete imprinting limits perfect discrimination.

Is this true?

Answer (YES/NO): NO